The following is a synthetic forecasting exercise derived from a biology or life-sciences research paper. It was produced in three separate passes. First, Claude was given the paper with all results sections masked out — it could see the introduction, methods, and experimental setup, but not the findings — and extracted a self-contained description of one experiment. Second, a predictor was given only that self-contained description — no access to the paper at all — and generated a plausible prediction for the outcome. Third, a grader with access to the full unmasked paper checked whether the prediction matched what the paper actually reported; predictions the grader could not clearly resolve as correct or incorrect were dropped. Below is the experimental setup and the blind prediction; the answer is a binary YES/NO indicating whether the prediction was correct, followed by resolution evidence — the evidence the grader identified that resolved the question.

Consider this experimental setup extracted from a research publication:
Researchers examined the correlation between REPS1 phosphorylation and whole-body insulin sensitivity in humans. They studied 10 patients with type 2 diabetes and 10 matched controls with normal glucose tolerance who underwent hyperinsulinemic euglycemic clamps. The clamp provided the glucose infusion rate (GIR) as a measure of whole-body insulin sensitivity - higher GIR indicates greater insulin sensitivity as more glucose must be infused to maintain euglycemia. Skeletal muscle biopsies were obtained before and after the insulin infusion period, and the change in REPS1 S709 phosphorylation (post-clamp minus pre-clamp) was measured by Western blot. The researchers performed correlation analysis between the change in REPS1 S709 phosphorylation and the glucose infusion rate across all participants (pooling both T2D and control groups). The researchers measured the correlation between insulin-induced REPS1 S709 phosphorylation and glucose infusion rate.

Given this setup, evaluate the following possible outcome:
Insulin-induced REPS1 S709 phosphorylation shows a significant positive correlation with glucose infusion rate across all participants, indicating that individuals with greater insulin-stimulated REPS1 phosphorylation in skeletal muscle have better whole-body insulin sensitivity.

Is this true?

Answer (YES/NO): NO